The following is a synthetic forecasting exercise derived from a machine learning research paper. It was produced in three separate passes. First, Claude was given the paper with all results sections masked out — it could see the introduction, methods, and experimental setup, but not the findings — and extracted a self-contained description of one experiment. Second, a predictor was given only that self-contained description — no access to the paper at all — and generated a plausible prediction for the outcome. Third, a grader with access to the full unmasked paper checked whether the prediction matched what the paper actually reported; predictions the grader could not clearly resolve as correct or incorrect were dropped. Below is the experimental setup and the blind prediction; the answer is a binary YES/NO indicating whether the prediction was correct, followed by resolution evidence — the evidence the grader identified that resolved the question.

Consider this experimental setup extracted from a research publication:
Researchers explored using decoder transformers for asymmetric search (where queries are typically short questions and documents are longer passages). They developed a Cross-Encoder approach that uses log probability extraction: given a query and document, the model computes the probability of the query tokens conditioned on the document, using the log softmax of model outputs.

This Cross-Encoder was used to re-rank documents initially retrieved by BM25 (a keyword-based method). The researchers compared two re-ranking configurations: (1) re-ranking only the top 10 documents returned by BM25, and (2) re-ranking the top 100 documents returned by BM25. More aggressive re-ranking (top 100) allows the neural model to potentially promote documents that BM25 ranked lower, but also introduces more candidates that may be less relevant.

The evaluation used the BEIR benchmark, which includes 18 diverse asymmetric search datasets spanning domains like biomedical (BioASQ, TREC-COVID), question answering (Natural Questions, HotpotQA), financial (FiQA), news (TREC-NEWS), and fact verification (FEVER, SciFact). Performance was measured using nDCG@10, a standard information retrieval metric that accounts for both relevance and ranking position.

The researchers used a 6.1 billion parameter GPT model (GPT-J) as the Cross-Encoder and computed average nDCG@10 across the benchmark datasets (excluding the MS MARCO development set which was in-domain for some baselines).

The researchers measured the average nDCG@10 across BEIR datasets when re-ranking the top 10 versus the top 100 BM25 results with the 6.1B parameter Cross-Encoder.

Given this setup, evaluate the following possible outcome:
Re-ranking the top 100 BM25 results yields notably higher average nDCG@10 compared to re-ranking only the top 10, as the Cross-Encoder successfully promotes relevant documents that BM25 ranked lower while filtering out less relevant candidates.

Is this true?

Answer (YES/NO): YES